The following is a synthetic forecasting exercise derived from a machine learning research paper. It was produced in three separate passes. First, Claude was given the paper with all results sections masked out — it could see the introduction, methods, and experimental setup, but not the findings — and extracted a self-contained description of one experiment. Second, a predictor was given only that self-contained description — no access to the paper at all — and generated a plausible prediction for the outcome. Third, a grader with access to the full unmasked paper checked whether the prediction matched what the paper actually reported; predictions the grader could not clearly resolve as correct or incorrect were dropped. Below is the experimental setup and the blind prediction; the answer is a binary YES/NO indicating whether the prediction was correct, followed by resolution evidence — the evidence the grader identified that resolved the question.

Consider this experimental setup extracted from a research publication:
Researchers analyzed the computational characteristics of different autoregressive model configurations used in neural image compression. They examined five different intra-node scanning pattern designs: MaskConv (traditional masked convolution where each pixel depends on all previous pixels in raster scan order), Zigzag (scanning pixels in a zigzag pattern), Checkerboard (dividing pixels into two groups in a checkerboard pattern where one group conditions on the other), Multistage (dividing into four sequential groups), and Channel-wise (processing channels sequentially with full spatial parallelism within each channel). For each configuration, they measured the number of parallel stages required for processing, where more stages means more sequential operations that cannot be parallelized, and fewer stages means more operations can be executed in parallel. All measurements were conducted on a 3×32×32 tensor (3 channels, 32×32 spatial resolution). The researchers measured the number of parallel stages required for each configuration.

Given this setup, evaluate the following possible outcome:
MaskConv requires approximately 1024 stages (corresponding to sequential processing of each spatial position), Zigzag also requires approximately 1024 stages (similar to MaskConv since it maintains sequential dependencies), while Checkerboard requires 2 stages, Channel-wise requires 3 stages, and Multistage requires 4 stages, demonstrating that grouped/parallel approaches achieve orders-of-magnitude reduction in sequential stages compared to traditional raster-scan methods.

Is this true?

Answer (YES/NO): NO